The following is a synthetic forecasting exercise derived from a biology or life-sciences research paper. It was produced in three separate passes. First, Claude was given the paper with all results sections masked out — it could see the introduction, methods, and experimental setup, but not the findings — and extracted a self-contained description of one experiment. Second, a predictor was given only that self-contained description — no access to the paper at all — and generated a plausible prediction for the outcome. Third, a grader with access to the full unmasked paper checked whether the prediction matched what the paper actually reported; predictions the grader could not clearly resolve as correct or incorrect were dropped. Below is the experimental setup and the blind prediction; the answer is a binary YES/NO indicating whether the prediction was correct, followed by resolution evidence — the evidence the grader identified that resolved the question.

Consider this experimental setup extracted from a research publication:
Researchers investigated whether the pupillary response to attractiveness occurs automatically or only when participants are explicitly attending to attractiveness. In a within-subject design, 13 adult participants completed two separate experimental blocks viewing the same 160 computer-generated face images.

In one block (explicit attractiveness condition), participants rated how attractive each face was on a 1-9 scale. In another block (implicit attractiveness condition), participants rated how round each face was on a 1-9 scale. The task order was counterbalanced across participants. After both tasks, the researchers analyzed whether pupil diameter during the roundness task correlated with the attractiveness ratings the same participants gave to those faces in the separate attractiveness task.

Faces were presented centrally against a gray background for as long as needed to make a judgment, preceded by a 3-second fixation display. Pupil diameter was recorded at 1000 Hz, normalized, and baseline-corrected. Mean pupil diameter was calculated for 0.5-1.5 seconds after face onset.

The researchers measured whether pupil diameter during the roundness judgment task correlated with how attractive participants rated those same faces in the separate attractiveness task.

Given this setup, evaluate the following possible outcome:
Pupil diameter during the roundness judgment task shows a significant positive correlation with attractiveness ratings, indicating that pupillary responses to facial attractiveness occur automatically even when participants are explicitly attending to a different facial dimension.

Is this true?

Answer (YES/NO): NO